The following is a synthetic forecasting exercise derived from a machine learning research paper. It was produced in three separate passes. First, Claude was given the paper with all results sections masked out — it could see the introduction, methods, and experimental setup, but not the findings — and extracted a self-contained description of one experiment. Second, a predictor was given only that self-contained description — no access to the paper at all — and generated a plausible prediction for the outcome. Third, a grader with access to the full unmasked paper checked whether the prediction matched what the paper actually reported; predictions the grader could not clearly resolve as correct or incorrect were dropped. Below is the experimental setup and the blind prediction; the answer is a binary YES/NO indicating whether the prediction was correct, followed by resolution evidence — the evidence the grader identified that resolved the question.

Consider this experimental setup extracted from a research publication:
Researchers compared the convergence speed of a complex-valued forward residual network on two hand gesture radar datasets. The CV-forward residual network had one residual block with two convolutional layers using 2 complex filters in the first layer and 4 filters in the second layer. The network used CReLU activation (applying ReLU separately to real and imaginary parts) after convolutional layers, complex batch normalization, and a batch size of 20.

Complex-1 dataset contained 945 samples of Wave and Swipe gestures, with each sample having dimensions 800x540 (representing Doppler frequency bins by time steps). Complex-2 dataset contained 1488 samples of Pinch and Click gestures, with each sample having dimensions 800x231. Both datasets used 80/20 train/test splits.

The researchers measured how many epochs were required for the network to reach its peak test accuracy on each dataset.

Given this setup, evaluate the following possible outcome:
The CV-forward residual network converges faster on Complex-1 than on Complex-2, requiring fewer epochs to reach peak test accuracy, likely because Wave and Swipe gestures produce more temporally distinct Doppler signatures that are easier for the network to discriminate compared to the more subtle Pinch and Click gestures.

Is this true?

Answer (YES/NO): YES